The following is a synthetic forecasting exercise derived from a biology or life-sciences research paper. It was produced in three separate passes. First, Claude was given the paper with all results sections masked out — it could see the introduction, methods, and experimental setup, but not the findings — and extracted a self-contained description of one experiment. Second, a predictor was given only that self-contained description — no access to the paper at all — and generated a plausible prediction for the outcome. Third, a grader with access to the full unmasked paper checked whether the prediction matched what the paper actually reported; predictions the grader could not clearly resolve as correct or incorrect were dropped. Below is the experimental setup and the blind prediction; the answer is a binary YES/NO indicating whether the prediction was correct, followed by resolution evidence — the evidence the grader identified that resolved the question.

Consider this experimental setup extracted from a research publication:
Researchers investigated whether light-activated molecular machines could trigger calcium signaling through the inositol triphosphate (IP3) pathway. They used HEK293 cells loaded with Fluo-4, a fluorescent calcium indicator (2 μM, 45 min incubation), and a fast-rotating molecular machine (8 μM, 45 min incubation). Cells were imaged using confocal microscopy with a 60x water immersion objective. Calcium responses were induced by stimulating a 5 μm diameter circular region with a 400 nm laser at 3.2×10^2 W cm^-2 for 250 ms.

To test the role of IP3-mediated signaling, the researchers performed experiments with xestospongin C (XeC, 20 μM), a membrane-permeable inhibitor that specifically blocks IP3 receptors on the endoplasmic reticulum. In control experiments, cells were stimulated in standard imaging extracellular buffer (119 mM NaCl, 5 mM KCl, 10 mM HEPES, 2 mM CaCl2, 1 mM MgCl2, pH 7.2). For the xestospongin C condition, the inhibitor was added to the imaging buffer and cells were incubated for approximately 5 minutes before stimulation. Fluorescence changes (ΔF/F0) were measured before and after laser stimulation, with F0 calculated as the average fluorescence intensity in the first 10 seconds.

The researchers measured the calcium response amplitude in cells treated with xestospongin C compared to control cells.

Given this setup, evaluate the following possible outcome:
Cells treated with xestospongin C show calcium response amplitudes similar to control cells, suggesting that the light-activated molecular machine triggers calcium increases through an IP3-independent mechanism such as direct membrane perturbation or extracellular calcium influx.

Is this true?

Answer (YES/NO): NO